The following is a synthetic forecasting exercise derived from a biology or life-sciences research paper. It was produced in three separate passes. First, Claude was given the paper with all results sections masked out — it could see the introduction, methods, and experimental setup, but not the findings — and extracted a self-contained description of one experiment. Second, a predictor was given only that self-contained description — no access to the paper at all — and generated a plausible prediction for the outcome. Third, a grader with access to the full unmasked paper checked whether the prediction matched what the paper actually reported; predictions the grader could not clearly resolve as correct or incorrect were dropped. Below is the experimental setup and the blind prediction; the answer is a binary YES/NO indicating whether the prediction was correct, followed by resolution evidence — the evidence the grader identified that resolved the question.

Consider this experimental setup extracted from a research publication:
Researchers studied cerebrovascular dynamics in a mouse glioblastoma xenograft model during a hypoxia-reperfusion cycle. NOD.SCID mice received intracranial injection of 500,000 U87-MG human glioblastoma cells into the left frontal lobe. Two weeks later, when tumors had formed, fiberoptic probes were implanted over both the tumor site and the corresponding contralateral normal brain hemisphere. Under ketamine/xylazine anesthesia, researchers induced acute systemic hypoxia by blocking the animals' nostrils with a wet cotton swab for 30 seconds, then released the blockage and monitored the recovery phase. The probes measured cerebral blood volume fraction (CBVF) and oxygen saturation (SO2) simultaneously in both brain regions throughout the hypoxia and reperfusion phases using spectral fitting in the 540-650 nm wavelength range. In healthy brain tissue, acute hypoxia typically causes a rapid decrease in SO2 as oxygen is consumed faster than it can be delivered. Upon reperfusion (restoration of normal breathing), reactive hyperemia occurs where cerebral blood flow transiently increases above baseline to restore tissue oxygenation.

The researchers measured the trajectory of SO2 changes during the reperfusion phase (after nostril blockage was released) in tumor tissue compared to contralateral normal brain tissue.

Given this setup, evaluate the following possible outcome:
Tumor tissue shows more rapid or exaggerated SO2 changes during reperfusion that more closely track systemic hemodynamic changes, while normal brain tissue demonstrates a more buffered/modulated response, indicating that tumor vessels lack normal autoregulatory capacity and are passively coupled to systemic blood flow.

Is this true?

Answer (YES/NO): NO